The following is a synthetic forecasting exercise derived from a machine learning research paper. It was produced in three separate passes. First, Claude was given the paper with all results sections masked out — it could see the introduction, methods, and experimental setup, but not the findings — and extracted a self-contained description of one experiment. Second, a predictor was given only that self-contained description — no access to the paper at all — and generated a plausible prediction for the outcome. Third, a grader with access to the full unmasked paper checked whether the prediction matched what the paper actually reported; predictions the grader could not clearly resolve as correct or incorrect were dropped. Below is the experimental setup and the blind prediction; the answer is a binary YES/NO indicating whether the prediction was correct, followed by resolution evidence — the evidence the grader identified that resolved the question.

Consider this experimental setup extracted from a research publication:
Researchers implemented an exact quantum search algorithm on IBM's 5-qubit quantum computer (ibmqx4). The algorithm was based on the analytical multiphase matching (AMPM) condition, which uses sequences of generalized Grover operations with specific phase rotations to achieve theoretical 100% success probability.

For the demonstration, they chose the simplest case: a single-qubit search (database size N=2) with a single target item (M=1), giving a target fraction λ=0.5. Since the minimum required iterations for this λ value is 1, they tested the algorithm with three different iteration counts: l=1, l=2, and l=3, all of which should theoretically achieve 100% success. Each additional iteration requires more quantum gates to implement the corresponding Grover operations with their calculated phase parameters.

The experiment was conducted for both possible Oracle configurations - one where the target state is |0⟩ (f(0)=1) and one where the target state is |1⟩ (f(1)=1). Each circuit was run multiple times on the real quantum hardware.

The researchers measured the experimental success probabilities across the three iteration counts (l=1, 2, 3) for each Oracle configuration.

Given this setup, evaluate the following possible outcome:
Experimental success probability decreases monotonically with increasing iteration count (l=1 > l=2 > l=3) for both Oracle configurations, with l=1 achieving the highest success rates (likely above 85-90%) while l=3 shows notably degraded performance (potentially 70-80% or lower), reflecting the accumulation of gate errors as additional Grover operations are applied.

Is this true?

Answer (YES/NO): NO